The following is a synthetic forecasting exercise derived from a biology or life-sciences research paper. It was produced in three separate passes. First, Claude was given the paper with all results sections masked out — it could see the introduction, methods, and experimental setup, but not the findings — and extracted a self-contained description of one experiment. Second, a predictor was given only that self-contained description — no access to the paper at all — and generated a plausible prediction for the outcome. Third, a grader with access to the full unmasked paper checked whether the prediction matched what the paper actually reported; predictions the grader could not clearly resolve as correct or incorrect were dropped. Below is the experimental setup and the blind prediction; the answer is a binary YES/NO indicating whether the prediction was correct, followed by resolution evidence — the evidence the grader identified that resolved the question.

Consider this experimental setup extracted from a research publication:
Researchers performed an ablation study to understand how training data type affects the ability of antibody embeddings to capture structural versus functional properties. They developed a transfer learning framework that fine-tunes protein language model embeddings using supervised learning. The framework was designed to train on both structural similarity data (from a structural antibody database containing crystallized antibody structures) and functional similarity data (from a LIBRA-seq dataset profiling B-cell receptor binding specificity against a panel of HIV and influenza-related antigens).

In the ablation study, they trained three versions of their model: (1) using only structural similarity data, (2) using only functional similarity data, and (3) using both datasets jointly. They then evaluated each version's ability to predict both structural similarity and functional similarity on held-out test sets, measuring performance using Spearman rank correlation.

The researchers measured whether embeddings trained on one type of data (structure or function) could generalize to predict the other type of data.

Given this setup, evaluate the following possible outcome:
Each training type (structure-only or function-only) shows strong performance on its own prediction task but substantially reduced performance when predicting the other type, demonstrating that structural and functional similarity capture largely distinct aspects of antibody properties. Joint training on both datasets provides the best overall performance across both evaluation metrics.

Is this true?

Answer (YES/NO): NO